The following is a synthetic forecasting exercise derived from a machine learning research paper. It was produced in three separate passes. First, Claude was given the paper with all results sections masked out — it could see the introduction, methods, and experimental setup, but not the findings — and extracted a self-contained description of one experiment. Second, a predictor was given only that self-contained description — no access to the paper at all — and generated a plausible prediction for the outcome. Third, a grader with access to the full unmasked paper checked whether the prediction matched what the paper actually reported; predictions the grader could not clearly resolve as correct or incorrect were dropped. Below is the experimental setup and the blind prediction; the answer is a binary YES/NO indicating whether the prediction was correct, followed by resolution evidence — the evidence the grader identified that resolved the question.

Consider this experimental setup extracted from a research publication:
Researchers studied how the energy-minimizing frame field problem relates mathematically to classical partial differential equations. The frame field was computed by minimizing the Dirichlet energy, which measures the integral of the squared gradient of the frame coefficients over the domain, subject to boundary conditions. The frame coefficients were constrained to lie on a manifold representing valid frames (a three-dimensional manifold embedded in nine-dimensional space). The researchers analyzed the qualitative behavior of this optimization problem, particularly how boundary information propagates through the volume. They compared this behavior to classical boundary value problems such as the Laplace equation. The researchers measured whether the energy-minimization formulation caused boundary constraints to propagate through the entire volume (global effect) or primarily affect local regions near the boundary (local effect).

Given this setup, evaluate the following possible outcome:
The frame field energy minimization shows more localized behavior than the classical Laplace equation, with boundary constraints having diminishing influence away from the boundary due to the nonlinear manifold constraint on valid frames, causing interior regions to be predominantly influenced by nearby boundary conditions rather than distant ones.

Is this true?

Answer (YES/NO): NO